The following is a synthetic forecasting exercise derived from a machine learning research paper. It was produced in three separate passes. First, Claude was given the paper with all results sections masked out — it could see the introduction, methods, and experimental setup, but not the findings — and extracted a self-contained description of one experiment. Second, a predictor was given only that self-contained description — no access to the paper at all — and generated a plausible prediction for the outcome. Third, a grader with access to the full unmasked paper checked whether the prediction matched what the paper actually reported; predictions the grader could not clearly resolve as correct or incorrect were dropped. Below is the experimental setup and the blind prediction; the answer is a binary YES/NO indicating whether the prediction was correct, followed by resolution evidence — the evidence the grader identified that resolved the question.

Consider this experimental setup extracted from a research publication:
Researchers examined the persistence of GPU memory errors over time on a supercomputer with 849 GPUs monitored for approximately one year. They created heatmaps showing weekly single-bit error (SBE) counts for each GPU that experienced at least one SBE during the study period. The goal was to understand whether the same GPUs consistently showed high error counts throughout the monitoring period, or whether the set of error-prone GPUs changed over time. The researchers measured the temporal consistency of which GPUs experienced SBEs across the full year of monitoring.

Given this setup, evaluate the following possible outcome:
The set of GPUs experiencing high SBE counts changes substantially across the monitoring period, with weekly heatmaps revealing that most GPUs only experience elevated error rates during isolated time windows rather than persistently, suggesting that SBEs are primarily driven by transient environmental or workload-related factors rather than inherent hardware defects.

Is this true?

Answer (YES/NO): NO